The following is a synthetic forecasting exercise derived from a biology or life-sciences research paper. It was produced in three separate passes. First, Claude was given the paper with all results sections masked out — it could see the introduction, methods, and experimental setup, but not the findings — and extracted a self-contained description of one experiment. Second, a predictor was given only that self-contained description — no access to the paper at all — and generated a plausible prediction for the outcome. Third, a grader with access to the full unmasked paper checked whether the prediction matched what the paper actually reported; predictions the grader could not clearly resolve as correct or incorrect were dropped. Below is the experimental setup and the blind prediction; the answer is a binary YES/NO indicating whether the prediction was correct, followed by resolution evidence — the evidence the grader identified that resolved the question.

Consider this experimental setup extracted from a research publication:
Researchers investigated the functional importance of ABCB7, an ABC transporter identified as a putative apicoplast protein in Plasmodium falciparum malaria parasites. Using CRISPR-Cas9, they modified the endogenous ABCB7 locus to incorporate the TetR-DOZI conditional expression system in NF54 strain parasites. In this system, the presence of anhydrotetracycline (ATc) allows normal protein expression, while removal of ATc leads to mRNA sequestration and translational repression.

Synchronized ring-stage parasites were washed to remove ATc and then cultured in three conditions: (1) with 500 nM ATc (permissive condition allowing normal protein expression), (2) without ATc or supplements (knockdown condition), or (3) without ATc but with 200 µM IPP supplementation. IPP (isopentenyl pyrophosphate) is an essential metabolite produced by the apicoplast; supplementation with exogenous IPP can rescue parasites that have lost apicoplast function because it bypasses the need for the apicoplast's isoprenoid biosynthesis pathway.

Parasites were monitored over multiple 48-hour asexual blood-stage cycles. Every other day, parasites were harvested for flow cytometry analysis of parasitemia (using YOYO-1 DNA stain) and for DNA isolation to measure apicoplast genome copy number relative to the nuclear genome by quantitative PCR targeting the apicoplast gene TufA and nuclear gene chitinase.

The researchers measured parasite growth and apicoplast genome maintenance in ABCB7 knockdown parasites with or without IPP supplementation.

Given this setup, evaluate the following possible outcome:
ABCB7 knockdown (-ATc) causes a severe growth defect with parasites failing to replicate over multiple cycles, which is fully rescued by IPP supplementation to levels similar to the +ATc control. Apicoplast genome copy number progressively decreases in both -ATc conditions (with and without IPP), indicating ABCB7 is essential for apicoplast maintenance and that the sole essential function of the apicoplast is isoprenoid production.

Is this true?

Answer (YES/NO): NO